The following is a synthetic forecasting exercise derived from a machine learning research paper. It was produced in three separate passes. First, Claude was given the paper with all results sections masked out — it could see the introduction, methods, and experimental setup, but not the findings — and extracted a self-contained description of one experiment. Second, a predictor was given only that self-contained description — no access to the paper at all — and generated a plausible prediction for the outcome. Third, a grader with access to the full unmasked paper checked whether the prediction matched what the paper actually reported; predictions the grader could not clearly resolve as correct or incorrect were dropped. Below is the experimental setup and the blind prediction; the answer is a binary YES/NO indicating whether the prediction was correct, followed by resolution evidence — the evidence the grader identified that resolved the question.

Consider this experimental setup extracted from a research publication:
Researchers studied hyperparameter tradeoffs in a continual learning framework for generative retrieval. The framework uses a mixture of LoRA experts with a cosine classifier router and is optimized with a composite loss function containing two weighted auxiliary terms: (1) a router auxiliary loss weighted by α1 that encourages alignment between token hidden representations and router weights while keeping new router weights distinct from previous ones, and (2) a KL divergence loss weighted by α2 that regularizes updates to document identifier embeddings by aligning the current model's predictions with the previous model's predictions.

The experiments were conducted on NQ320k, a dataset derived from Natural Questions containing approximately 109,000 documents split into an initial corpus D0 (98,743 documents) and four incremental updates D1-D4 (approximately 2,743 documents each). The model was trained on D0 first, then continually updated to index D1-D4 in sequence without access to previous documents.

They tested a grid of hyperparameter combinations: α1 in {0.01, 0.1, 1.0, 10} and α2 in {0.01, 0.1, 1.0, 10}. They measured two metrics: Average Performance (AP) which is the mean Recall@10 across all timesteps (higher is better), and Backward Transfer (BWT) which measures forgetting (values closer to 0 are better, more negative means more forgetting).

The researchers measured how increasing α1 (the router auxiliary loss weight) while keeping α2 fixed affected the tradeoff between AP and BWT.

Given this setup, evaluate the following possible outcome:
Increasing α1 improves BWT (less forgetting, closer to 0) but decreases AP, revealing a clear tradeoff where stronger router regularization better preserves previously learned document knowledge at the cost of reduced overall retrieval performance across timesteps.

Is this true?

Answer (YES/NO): NO